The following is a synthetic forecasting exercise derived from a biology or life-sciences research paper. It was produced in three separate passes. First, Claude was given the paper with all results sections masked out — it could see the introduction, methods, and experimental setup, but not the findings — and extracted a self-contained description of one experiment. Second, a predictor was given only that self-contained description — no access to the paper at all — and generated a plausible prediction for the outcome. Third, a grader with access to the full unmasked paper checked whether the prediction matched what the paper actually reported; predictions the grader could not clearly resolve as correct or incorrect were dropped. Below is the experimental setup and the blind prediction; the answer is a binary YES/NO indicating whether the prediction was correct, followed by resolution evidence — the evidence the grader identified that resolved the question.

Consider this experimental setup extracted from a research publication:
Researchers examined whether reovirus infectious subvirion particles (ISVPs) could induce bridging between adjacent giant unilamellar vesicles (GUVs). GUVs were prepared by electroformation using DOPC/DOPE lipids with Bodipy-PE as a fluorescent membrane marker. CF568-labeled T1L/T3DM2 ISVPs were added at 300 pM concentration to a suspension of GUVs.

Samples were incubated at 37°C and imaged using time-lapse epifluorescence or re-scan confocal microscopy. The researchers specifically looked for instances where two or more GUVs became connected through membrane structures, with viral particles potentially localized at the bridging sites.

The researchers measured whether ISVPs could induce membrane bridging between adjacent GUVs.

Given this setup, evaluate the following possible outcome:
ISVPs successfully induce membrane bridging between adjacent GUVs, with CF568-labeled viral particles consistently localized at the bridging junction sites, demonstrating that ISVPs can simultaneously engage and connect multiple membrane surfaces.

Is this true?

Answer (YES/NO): YES